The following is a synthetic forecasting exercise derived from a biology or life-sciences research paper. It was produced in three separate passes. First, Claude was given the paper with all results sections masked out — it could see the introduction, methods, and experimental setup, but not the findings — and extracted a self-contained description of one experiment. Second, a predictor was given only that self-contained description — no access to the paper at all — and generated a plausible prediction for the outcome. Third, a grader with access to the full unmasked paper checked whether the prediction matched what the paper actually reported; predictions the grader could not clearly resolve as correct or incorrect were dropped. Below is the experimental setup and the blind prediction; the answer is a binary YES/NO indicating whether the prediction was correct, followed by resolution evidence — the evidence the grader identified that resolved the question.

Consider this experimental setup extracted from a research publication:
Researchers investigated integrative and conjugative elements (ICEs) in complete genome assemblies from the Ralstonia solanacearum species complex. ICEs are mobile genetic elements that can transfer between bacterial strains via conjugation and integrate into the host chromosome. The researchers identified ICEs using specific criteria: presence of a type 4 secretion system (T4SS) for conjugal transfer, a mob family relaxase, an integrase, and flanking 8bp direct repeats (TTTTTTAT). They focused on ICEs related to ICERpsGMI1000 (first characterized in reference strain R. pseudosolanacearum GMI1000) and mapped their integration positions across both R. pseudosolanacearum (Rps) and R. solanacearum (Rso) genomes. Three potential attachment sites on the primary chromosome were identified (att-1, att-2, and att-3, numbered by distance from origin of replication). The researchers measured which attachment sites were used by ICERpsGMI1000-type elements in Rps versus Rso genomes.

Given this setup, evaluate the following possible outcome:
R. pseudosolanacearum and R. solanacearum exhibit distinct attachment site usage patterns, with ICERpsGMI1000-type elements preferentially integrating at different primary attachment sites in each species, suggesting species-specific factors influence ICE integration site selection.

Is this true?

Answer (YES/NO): NO